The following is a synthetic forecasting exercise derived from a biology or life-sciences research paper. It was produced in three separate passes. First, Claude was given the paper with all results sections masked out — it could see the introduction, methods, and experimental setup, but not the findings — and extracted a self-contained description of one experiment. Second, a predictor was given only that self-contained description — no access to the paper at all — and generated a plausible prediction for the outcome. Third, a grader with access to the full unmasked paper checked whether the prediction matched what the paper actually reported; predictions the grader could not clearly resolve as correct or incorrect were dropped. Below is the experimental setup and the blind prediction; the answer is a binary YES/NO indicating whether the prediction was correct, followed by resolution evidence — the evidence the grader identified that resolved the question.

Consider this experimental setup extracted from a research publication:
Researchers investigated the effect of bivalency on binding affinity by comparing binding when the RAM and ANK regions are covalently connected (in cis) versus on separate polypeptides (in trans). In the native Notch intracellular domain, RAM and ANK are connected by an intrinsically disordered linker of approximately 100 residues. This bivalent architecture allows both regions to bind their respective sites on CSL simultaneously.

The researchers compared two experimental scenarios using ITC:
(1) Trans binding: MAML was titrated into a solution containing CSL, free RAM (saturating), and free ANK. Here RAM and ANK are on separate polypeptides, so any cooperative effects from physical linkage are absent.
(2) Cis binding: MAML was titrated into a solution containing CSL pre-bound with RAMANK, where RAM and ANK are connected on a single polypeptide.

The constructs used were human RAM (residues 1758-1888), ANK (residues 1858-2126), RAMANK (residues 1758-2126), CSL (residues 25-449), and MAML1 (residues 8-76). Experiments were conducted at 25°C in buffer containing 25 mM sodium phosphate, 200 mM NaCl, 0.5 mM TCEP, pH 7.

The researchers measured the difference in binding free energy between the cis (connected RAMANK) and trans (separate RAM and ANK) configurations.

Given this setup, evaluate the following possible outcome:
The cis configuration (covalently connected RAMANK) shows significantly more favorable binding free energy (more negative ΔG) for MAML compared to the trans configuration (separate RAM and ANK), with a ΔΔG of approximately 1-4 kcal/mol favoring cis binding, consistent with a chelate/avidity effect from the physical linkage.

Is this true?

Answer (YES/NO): NO